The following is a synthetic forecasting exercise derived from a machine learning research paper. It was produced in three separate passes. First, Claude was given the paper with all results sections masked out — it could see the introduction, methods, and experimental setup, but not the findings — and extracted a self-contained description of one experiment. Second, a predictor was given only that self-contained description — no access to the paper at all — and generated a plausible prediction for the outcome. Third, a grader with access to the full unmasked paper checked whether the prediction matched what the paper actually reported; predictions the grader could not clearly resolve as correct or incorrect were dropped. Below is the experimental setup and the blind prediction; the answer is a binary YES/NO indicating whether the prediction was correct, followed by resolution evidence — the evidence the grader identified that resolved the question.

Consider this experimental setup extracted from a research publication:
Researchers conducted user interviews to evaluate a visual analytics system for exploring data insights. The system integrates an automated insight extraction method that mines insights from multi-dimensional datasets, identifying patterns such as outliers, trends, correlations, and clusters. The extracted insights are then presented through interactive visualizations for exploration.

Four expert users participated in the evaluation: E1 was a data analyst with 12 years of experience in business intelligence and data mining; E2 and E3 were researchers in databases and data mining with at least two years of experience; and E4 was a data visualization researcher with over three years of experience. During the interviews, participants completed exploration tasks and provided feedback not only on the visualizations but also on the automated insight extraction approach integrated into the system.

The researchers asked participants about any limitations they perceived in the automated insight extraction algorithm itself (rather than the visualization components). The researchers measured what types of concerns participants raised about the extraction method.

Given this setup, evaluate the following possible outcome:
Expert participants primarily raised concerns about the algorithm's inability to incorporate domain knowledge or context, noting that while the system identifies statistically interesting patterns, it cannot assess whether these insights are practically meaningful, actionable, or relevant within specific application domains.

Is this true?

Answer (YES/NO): NO